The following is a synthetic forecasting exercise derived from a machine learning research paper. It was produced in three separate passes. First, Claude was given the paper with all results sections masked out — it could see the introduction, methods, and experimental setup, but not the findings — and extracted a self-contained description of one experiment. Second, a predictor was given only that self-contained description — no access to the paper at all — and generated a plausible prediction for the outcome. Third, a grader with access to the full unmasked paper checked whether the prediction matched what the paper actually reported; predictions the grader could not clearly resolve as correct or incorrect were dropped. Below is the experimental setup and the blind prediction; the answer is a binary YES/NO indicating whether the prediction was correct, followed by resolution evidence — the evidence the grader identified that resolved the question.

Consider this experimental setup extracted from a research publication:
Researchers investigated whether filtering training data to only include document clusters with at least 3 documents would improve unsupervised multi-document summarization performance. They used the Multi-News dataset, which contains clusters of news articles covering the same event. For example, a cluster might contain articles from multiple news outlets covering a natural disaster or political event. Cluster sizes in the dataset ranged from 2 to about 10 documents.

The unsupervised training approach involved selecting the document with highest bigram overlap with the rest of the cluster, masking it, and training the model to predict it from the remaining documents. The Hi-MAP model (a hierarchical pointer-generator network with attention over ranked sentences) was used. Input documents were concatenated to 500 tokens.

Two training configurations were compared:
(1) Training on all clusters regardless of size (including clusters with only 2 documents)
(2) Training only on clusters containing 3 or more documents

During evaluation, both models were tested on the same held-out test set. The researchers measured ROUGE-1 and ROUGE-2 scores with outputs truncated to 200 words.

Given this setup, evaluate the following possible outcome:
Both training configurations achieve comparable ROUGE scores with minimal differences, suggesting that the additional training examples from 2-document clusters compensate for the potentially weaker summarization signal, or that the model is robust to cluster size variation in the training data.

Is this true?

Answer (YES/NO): NO